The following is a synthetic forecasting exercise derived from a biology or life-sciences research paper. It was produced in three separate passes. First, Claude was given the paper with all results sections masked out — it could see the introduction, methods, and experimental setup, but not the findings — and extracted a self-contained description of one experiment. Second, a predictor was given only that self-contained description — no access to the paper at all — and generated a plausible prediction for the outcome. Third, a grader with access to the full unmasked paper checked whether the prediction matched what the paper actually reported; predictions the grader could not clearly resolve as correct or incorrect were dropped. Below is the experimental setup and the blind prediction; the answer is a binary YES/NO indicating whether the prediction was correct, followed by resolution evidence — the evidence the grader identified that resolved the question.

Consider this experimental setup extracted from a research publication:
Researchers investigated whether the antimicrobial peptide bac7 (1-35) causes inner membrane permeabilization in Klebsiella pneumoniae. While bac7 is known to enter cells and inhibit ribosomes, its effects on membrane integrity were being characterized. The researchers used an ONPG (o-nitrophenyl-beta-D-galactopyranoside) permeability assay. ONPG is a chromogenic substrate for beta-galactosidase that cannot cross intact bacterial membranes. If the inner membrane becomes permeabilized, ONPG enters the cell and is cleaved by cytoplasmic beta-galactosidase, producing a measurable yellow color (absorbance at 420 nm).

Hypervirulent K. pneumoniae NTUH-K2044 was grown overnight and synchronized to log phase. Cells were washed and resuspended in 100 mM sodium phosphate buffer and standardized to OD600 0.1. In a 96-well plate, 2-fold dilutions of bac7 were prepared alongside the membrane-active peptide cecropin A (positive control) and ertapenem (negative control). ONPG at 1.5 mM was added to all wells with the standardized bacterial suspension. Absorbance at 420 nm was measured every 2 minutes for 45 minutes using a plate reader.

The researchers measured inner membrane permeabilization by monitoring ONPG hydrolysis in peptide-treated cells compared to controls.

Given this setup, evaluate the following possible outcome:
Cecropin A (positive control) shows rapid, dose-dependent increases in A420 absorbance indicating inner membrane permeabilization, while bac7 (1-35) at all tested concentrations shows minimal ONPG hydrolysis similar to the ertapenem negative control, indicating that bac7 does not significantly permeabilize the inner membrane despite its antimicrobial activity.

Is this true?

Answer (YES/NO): YES